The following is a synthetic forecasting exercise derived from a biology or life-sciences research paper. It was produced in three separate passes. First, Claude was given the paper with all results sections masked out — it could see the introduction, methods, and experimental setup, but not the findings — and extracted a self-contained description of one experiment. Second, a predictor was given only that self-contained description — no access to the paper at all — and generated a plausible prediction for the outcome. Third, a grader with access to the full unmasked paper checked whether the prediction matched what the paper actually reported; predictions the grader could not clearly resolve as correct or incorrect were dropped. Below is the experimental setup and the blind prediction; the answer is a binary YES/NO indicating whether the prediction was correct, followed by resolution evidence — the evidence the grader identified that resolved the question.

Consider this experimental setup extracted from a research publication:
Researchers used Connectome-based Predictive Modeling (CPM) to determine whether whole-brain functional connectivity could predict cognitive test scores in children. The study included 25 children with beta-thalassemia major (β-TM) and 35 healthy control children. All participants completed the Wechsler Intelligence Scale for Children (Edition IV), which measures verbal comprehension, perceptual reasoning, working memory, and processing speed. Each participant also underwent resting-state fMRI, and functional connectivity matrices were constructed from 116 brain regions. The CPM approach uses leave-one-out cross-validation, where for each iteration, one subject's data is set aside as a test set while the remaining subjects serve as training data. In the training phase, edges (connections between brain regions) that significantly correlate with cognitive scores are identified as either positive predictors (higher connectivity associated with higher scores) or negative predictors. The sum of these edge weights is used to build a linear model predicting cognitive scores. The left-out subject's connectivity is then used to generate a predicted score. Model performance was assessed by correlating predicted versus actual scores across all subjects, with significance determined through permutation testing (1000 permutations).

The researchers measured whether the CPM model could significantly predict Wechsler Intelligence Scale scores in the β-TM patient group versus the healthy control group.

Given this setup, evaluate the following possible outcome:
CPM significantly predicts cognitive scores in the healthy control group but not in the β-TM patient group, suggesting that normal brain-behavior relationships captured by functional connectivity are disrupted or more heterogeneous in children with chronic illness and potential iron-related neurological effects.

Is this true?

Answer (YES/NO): NO